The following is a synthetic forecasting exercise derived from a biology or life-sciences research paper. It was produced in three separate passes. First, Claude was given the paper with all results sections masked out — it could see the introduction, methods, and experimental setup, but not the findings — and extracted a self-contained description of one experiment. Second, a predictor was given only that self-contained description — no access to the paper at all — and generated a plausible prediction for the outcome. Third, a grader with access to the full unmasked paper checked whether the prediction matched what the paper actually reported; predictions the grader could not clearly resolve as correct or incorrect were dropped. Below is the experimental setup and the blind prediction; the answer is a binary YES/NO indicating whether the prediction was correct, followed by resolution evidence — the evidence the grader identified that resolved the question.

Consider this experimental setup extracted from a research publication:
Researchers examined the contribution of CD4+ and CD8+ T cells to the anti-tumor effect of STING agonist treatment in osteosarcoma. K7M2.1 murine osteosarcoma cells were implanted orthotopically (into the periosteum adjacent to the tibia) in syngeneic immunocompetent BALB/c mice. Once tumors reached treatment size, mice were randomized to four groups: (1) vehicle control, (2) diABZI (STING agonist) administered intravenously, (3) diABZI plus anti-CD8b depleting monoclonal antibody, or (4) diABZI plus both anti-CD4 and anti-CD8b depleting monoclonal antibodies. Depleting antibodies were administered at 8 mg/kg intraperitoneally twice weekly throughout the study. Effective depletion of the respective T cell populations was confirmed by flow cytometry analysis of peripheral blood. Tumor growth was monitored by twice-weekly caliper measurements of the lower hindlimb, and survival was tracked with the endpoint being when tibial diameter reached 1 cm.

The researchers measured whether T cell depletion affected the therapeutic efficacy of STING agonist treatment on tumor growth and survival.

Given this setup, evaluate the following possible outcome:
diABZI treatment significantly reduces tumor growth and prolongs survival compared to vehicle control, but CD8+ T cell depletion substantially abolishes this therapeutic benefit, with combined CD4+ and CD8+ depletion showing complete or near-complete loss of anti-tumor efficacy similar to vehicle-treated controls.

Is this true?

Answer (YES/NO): NO